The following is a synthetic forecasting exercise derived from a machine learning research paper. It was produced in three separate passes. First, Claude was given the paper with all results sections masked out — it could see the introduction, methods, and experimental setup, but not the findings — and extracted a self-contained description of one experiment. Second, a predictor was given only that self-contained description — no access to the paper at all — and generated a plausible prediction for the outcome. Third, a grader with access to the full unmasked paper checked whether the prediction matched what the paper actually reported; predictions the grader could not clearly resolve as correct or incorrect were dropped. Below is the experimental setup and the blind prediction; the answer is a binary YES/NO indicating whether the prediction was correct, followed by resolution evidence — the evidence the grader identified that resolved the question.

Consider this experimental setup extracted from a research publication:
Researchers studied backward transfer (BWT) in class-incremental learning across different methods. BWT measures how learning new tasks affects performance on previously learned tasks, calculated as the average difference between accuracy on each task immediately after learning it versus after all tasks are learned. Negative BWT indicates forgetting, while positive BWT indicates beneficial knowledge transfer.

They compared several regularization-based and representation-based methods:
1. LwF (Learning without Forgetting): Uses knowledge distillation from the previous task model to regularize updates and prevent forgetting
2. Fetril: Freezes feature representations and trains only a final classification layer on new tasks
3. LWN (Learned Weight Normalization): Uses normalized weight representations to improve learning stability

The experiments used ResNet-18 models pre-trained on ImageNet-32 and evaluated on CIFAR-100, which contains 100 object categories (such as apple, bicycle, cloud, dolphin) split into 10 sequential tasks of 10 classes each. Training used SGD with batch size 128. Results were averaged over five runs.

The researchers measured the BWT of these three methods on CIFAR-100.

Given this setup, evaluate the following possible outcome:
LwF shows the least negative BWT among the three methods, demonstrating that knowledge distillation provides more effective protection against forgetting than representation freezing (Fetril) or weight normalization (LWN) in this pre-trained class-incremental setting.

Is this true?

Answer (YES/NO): NO